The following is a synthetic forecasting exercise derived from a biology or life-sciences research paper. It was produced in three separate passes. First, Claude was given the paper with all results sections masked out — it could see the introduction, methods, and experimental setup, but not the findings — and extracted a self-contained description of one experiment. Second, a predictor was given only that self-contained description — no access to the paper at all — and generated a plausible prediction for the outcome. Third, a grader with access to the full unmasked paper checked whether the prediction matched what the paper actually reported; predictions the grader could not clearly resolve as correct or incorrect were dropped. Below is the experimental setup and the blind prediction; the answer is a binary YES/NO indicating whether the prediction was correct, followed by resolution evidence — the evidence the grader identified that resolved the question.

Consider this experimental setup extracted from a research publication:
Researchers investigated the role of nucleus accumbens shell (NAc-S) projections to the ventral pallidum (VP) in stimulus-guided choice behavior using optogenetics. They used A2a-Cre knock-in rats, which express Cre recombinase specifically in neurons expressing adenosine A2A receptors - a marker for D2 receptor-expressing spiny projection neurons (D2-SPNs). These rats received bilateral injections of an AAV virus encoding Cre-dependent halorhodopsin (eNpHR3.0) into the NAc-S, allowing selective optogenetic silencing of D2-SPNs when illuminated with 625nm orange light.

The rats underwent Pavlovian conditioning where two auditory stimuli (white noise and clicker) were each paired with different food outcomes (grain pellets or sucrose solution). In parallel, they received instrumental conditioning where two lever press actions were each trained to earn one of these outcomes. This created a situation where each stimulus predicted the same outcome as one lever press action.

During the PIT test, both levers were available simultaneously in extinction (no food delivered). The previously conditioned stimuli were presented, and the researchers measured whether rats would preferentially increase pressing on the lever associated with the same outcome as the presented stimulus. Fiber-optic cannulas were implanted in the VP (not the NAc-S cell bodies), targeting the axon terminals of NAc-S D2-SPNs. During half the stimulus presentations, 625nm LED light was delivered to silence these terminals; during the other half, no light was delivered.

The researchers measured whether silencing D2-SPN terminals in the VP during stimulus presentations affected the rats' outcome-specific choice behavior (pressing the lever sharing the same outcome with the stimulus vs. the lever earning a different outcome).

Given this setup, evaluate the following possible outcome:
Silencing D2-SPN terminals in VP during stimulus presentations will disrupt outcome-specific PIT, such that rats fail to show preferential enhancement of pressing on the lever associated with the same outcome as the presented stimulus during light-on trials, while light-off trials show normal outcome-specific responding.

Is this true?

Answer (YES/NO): NO